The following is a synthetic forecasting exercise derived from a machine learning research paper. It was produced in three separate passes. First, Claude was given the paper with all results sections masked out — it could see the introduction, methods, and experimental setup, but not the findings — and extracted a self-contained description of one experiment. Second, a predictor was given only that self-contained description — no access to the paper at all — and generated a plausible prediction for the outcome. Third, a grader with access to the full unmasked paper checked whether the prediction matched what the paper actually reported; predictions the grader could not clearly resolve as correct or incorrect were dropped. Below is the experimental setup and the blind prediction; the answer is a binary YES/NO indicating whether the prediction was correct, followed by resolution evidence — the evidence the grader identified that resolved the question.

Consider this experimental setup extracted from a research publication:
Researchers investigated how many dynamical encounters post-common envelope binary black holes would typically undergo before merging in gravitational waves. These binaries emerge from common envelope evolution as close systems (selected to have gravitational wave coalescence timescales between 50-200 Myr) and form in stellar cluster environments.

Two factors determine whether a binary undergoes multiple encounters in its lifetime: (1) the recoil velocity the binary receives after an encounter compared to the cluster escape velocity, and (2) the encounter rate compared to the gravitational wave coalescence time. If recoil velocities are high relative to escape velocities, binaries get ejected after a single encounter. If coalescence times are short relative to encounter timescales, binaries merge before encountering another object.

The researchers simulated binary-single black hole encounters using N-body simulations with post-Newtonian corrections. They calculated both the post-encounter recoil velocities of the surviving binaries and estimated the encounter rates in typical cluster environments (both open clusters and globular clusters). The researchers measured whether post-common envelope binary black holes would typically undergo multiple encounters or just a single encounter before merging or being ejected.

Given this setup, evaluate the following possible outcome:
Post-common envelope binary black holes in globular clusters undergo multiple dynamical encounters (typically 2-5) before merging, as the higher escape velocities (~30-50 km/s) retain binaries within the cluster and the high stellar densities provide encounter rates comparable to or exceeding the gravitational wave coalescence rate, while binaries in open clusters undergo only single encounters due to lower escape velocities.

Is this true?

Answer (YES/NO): NO